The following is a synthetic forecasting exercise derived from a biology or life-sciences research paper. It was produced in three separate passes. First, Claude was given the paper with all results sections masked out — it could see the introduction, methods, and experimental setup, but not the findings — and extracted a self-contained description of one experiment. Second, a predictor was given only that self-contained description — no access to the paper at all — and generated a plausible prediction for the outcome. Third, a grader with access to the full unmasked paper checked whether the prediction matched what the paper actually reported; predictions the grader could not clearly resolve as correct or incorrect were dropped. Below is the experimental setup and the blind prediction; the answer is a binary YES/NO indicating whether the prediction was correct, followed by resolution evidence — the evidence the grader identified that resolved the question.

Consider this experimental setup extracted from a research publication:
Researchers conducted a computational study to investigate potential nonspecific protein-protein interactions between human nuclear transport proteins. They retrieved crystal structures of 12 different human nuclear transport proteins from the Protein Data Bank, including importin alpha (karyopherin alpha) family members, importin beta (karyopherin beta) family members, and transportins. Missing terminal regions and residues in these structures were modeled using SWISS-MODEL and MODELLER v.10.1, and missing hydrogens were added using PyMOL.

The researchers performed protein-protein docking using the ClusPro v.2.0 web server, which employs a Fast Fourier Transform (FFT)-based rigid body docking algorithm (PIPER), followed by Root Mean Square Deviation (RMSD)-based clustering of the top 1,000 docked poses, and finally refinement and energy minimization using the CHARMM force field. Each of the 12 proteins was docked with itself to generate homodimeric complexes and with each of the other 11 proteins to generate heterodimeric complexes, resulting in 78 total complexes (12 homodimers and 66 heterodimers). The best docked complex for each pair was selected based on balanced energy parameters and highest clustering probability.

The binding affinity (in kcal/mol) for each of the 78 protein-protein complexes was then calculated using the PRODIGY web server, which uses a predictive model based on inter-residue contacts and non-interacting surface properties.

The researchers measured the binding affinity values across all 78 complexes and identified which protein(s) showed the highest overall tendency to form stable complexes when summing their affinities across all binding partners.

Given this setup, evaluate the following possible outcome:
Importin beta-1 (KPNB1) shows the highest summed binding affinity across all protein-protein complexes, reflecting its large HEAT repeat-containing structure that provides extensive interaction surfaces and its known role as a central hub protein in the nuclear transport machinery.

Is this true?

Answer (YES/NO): NO